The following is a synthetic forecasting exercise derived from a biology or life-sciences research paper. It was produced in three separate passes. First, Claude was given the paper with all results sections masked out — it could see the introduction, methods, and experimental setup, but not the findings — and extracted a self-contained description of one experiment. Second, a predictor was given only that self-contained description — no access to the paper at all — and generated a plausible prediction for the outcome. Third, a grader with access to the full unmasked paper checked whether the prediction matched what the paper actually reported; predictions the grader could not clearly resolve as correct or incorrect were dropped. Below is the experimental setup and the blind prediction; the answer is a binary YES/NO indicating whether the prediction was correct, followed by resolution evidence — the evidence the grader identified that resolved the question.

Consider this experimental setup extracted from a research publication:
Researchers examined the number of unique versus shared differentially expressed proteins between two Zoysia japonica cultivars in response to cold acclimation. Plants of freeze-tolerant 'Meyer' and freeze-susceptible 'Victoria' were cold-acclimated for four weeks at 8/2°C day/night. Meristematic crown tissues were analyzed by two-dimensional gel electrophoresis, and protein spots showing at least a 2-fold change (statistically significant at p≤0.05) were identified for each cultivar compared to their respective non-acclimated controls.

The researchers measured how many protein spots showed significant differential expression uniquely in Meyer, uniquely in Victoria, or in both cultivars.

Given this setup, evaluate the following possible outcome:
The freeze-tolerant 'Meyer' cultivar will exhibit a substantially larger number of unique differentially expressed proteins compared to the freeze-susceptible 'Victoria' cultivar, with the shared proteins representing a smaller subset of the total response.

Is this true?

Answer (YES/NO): NO